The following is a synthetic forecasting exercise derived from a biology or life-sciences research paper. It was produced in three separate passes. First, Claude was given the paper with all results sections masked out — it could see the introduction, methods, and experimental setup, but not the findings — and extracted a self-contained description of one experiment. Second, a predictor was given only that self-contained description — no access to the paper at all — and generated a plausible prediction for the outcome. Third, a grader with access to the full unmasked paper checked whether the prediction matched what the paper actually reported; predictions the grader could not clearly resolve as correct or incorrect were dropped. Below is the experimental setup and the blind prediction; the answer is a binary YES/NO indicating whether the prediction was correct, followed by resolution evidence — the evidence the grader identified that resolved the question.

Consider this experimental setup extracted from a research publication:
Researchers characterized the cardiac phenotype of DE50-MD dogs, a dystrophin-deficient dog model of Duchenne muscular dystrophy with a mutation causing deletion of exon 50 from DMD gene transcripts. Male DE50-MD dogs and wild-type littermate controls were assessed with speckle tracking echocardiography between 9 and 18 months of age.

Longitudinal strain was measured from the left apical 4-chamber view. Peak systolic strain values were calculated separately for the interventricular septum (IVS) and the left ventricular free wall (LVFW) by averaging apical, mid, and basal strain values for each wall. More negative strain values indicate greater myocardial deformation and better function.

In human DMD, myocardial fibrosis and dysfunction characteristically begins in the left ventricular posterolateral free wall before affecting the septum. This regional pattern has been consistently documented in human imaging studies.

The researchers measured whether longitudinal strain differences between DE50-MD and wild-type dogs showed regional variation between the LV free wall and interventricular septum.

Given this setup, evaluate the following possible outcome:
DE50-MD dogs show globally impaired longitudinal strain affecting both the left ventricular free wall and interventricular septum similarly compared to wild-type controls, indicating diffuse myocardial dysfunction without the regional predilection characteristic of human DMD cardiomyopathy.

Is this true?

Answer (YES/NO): NO